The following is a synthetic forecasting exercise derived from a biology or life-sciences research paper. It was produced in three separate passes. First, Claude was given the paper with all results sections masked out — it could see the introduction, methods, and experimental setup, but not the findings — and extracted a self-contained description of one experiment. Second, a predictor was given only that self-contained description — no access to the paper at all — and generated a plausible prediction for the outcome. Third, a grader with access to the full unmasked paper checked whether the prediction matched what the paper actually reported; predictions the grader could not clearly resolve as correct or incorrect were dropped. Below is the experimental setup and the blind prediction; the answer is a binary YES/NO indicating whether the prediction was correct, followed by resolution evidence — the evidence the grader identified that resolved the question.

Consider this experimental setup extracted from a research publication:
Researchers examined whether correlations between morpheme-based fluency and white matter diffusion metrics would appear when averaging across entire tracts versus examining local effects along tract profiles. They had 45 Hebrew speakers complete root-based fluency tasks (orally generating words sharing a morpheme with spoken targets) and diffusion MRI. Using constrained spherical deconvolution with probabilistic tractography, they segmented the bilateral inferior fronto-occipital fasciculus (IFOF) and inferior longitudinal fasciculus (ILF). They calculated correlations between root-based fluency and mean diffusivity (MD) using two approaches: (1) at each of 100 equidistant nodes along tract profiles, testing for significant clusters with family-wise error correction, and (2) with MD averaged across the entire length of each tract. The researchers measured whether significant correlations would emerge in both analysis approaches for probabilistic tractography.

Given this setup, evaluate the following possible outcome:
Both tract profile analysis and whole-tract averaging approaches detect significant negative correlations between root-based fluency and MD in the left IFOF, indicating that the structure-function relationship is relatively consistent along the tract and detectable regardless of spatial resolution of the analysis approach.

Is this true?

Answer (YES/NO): NO